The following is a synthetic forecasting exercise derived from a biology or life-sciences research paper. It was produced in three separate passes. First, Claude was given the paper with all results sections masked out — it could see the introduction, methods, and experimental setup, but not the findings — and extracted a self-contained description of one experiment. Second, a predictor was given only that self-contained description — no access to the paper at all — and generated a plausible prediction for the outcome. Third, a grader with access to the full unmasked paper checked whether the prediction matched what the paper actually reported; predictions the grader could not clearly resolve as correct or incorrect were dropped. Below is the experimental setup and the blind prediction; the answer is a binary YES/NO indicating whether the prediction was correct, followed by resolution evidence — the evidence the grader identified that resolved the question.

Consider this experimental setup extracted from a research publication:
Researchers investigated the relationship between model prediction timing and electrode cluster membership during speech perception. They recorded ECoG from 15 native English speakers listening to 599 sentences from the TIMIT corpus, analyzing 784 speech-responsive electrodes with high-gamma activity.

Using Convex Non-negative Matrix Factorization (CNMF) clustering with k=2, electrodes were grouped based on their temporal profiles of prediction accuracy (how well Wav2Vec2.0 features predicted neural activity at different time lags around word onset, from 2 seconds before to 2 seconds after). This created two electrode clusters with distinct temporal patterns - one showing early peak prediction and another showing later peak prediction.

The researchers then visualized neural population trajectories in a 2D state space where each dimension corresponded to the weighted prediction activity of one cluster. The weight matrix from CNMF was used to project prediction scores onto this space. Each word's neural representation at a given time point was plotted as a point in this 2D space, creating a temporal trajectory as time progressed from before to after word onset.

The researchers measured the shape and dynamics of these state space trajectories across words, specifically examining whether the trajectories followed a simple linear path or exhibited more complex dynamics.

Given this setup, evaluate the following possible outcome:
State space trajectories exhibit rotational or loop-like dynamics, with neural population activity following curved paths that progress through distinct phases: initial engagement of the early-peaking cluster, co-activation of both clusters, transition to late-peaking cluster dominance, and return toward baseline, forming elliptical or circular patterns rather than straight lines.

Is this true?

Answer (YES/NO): YES